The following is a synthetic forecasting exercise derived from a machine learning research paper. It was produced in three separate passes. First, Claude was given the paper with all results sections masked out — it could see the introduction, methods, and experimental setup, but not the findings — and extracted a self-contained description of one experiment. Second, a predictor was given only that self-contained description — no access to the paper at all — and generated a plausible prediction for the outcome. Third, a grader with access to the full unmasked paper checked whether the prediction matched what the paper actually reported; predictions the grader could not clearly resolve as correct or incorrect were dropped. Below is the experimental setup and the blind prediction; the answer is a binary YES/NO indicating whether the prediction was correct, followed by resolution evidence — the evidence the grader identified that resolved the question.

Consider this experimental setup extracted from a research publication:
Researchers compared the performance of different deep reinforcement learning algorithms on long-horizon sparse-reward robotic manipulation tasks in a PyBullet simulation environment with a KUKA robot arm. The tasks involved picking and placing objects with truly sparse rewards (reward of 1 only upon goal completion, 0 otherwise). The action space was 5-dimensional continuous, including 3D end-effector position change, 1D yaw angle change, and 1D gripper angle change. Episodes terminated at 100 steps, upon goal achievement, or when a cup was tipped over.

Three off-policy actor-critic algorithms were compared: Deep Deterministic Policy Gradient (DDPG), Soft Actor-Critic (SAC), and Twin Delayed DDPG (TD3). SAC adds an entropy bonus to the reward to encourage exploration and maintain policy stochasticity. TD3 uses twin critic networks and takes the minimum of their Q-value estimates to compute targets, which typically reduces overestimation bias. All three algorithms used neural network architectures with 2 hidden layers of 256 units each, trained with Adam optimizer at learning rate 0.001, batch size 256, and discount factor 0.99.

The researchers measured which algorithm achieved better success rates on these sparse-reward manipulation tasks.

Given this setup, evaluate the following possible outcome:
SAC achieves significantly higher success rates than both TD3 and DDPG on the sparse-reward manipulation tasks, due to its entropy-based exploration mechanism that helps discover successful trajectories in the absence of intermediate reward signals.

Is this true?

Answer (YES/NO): NO